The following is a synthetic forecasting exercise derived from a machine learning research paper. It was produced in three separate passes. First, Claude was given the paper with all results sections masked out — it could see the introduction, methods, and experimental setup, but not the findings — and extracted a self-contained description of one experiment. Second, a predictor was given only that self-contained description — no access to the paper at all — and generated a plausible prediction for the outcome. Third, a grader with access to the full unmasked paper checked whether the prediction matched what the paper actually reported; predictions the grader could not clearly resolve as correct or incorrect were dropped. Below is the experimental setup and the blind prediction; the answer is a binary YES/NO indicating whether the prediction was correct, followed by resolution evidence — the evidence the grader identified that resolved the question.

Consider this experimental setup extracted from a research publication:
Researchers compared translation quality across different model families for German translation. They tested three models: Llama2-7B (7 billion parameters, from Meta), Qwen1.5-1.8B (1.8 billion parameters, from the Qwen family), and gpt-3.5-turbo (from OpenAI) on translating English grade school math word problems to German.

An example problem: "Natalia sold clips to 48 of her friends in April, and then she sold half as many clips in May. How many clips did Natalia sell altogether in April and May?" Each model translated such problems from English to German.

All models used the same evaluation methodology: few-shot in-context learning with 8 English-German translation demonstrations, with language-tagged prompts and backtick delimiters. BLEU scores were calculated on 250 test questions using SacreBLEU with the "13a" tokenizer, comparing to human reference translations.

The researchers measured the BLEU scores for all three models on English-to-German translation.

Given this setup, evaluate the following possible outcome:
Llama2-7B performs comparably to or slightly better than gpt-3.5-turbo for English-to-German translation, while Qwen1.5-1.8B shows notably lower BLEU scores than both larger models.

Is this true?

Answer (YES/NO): NO